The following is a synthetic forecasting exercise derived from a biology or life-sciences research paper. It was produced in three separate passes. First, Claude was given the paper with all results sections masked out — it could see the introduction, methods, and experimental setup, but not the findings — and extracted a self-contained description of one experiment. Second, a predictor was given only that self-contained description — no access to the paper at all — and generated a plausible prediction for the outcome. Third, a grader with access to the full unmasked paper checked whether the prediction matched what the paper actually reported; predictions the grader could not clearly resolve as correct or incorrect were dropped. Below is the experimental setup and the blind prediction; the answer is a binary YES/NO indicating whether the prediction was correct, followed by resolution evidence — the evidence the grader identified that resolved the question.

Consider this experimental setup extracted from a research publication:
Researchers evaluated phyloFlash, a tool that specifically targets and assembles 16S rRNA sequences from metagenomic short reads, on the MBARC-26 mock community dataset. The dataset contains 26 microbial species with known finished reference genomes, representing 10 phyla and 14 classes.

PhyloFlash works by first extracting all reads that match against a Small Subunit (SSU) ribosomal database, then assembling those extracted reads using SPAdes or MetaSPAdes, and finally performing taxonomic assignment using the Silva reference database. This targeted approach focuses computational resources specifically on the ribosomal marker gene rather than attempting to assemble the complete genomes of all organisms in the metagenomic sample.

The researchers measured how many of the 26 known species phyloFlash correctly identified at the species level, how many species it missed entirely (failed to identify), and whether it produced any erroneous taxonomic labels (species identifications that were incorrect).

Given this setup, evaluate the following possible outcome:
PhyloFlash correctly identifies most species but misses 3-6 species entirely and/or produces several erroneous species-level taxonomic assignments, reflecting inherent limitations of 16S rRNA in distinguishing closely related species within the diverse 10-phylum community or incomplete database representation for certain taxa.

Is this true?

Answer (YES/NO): YES